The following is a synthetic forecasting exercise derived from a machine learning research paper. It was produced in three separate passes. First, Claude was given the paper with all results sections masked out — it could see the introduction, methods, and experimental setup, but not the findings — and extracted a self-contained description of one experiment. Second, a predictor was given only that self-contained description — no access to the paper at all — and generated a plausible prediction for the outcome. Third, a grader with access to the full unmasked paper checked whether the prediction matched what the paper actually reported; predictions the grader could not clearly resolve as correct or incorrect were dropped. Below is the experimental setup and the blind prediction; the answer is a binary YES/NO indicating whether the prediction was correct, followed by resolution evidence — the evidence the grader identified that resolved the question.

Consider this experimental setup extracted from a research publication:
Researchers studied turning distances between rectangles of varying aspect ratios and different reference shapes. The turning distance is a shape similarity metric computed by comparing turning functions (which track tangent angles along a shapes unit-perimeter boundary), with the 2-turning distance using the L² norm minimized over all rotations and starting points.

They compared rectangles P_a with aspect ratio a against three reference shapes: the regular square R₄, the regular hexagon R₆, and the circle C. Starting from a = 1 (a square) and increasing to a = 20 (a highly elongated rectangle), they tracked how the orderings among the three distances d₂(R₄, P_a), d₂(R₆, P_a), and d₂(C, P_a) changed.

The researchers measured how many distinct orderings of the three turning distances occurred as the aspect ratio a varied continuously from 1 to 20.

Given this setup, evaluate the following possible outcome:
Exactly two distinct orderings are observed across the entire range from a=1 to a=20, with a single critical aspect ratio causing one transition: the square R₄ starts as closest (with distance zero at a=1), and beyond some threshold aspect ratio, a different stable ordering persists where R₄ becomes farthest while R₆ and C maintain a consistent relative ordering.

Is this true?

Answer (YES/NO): NO